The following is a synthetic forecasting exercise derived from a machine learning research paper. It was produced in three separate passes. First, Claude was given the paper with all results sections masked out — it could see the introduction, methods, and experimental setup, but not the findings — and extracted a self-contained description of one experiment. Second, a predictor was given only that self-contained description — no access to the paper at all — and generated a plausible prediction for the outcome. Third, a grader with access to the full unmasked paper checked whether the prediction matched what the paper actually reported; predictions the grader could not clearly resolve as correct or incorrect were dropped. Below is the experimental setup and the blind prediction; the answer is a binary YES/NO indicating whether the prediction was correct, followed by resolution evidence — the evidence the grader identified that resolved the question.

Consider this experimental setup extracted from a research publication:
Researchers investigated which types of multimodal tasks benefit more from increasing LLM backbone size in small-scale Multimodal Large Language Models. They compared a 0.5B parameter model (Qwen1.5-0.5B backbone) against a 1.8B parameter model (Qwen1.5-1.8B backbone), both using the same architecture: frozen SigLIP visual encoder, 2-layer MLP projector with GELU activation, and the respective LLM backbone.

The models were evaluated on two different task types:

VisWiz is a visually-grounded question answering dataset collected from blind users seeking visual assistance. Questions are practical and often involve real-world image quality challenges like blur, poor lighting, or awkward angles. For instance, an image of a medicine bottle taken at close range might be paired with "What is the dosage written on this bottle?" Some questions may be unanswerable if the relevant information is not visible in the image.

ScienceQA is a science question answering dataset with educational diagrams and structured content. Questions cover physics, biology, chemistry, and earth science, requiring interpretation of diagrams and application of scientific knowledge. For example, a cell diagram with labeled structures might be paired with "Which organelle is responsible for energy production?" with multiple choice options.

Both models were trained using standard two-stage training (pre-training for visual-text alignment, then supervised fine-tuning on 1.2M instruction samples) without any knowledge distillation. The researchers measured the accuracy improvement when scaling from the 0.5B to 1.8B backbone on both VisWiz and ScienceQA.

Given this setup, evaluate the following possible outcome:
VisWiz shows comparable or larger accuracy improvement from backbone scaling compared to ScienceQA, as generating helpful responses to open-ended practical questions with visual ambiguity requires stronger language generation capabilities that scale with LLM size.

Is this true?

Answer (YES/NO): YES